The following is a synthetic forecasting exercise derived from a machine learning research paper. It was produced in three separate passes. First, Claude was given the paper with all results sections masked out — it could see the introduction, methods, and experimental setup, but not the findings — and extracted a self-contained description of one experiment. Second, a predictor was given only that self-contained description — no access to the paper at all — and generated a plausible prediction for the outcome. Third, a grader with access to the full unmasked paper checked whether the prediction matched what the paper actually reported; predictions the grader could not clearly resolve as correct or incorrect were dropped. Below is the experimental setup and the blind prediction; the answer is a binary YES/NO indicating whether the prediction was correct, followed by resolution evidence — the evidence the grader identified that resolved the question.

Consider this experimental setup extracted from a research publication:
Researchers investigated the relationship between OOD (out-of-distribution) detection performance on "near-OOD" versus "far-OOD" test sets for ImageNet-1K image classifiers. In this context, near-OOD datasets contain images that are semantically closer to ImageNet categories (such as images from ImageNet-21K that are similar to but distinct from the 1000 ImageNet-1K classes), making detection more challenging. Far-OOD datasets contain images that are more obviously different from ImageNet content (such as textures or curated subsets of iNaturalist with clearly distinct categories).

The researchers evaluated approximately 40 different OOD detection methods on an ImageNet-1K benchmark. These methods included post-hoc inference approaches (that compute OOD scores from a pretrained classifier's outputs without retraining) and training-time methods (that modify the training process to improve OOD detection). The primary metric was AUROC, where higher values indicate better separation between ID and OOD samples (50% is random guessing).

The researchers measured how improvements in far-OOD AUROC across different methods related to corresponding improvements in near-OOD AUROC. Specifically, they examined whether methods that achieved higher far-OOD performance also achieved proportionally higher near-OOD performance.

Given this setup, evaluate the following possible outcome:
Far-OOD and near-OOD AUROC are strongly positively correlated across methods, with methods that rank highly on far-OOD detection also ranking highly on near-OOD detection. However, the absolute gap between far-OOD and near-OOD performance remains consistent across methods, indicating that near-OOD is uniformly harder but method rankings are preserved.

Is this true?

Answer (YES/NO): NO